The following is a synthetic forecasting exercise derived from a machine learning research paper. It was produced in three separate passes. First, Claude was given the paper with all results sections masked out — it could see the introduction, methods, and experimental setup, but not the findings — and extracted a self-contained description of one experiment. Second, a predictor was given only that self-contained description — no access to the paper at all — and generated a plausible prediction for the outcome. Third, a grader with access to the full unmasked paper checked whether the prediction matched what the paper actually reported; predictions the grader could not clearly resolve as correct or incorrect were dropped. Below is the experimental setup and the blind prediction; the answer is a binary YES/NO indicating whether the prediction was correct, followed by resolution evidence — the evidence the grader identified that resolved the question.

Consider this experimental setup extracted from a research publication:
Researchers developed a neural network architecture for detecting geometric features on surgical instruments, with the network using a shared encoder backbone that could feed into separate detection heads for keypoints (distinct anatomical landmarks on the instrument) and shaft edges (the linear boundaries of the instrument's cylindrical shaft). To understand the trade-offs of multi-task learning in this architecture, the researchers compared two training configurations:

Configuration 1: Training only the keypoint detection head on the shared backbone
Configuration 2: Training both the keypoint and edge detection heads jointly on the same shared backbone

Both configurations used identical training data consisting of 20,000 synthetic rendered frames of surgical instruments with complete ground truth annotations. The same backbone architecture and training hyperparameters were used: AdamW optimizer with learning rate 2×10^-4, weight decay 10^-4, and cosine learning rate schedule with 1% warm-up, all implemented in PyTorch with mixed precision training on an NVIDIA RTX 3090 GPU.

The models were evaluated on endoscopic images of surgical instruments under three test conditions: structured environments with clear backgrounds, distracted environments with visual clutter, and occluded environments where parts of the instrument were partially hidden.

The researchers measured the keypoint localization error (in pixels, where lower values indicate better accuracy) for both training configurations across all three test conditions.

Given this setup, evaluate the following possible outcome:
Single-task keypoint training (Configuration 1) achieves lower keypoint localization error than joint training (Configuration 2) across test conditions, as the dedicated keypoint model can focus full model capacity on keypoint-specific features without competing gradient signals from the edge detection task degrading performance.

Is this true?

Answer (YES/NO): YES